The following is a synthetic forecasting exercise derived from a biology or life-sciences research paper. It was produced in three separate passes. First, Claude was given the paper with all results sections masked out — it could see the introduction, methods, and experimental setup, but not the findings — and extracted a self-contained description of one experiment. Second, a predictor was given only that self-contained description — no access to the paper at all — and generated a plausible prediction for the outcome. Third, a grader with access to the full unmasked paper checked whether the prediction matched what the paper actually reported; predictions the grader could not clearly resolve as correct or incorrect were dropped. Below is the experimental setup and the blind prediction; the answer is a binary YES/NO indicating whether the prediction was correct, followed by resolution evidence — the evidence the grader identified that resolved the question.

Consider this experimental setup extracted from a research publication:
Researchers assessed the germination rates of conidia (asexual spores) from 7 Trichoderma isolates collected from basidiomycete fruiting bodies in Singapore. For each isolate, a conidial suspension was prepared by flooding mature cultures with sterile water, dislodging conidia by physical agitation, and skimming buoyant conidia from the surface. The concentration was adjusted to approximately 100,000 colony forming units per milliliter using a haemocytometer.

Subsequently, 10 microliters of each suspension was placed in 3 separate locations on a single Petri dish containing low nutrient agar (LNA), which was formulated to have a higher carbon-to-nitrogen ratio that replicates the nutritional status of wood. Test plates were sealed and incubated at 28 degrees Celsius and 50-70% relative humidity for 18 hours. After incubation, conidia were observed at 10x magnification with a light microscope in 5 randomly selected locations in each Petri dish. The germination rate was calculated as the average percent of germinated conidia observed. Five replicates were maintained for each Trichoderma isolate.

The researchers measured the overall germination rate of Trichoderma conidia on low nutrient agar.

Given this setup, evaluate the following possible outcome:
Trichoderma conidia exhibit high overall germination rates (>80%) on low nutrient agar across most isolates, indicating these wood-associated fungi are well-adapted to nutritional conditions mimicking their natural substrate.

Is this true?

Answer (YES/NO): YES